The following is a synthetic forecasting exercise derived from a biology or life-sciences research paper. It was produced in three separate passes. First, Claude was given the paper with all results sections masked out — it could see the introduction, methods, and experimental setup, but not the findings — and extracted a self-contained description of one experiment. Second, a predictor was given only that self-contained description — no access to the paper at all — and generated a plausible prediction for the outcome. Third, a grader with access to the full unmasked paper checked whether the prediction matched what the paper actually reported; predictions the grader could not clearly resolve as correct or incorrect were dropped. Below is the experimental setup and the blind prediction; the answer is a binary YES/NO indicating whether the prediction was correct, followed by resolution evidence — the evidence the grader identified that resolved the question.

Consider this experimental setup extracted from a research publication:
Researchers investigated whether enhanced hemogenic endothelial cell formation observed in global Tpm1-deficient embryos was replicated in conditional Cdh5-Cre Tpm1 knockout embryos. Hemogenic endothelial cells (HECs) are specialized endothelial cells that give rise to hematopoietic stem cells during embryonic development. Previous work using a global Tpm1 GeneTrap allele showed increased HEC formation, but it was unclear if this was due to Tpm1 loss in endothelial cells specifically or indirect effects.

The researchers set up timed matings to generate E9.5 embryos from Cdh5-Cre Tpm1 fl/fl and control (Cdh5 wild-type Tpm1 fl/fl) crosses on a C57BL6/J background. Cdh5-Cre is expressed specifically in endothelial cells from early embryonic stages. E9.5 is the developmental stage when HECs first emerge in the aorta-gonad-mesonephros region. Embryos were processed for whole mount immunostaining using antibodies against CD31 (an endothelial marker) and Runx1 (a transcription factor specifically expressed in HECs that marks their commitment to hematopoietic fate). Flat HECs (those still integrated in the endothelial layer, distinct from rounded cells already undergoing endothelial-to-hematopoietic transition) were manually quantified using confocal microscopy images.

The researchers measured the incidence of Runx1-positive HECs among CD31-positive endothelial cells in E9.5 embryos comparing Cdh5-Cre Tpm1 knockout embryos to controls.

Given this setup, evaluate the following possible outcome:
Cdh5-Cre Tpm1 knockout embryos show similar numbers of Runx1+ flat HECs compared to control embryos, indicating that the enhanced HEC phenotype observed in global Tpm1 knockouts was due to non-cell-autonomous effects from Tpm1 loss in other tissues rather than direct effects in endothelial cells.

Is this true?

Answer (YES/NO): NO